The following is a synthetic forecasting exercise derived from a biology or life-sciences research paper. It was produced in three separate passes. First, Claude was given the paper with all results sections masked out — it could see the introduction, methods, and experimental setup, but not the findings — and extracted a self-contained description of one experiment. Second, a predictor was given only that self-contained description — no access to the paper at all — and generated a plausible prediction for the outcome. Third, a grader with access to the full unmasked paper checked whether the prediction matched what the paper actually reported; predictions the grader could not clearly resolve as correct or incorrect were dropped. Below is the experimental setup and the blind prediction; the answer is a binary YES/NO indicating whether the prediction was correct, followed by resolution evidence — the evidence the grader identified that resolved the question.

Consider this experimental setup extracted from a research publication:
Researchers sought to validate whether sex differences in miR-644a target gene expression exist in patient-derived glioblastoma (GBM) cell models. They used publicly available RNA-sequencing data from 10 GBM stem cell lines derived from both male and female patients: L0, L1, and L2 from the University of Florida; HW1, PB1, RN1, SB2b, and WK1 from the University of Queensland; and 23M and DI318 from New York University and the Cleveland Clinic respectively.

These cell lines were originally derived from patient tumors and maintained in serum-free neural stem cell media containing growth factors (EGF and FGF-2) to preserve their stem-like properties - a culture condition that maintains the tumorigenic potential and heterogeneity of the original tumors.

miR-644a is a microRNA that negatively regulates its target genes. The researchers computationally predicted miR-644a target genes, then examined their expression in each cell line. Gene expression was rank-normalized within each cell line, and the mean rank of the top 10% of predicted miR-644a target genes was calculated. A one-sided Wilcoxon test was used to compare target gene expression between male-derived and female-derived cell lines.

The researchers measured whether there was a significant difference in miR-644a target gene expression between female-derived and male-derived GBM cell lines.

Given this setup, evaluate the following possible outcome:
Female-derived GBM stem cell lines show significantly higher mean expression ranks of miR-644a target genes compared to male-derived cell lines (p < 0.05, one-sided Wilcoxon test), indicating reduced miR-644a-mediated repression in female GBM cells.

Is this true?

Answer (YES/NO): NO